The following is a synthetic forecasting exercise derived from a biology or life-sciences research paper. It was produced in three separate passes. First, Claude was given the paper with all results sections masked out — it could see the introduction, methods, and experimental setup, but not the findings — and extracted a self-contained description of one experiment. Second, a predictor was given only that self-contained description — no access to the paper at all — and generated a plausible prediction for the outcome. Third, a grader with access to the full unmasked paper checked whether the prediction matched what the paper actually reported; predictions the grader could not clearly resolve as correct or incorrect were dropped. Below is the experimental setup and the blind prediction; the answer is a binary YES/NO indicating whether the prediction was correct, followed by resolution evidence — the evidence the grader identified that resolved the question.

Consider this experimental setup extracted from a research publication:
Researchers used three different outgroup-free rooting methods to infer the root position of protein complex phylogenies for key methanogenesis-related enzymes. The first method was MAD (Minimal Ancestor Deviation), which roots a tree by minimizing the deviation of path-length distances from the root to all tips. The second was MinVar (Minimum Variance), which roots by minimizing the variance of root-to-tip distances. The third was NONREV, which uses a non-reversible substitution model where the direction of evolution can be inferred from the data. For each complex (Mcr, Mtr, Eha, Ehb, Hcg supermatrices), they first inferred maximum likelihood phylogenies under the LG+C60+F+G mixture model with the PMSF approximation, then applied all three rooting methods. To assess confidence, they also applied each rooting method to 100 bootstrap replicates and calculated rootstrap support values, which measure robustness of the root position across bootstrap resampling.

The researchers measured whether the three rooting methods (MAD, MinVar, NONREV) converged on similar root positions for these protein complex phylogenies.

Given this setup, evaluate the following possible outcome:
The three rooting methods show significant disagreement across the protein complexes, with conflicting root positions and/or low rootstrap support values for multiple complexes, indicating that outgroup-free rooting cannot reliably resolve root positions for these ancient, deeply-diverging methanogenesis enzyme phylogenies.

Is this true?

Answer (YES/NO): NO